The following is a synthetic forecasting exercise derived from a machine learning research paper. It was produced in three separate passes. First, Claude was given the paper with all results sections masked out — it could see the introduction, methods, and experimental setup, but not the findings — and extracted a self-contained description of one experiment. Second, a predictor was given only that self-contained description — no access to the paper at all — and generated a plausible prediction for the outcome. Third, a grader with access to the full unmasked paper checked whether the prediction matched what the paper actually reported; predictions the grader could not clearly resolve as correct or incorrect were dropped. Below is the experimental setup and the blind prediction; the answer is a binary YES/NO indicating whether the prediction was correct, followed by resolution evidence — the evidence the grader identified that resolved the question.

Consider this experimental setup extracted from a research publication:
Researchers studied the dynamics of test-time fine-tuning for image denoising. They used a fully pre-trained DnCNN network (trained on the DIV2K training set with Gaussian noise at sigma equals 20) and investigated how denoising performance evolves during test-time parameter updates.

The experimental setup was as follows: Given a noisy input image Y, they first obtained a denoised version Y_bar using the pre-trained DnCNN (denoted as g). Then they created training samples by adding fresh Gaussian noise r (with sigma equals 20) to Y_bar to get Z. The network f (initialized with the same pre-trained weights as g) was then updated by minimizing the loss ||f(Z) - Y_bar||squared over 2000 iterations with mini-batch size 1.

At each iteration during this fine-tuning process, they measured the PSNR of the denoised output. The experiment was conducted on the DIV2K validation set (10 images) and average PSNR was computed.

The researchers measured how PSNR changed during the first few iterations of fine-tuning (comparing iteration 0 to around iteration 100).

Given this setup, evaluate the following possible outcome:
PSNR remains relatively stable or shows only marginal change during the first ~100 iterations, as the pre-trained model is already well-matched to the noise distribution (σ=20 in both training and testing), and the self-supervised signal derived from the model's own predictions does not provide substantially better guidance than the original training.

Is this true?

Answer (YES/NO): NO